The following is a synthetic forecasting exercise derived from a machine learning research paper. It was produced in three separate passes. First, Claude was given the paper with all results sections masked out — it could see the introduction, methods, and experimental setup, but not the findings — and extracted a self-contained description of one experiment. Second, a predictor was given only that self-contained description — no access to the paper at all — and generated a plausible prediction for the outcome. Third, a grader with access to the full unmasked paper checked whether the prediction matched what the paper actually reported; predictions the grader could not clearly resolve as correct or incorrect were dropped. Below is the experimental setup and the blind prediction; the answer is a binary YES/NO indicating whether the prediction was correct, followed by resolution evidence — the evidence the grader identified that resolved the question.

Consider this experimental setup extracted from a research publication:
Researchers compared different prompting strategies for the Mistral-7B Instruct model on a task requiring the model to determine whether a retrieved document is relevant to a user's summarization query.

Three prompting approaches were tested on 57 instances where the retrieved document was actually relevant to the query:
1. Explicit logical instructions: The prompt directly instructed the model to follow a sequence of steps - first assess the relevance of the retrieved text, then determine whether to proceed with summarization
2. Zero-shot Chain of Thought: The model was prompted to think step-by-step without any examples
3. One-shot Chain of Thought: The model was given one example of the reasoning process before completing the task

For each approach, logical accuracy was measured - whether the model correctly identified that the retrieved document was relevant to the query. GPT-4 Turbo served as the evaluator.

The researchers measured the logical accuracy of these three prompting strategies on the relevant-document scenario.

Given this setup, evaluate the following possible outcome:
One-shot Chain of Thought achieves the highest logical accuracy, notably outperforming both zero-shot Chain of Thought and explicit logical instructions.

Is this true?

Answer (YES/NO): YES